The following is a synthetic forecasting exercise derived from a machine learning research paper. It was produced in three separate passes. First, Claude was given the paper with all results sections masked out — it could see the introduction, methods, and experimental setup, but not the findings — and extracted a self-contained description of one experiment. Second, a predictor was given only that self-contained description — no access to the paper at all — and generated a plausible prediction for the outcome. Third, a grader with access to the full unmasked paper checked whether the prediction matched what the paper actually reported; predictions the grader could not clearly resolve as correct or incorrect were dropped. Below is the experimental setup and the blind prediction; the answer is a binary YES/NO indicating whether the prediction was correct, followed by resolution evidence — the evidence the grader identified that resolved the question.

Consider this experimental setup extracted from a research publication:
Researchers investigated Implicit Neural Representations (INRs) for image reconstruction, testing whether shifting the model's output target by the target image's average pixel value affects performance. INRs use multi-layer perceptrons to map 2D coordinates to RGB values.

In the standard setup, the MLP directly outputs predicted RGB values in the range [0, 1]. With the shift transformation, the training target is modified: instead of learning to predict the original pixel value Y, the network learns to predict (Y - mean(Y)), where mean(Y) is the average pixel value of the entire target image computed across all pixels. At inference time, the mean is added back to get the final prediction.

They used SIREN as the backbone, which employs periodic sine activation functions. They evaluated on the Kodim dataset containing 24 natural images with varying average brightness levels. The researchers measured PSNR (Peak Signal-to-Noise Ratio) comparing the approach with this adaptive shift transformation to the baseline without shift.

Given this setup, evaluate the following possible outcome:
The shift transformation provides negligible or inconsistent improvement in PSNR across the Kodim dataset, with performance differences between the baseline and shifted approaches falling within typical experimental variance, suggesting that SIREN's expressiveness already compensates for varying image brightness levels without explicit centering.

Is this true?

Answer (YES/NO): NO